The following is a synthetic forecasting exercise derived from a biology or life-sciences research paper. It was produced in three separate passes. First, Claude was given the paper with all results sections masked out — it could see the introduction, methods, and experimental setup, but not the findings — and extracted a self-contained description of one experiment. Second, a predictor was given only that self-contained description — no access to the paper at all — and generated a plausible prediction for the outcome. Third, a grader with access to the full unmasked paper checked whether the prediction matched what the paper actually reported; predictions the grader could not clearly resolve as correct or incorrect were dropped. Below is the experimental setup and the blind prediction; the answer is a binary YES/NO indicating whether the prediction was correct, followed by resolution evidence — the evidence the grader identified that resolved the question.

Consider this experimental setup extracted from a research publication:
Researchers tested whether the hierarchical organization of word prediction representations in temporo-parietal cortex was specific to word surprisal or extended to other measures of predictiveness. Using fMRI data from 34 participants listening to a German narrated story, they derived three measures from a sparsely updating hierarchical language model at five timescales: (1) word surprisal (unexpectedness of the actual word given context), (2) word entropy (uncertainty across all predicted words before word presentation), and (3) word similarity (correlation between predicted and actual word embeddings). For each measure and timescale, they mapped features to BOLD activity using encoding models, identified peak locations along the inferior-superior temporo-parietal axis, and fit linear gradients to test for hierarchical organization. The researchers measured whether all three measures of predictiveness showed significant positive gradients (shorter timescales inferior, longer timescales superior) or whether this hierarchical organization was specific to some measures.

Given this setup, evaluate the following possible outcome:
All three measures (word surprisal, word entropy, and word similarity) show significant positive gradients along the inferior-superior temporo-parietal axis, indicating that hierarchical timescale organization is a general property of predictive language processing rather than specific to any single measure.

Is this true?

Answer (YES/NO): NO